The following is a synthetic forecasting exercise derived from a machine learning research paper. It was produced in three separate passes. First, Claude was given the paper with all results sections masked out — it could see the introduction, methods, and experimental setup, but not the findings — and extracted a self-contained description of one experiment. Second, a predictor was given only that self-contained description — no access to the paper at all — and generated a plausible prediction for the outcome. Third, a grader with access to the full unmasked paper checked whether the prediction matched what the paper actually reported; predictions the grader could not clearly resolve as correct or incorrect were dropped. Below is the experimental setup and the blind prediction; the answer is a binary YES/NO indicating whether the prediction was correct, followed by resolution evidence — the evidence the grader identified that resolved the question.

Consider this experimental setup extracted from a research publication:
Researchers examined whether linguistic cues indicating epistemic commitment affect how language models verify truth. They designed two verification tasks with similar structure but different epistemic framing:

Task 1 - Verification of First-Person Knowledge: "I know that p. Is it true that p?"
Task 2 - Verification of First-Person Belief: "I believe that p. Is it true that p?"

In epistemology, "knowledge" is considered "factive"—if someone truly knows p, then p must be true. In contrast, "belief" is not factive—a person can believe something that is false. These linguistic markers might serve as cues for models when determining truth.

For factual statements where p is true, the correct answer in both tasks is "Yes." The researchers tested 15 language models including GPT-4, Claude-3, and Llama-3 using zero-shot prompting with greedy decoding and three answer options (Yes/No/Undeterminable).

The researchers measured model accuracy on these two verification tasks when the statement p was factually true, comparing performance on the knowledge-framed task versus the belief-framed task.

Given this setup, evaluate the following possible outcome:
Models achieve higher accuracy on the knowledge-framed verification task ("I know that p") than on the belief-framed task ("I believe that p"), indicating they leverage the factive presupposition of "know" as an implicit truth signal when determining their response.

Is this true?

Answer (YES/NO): YES